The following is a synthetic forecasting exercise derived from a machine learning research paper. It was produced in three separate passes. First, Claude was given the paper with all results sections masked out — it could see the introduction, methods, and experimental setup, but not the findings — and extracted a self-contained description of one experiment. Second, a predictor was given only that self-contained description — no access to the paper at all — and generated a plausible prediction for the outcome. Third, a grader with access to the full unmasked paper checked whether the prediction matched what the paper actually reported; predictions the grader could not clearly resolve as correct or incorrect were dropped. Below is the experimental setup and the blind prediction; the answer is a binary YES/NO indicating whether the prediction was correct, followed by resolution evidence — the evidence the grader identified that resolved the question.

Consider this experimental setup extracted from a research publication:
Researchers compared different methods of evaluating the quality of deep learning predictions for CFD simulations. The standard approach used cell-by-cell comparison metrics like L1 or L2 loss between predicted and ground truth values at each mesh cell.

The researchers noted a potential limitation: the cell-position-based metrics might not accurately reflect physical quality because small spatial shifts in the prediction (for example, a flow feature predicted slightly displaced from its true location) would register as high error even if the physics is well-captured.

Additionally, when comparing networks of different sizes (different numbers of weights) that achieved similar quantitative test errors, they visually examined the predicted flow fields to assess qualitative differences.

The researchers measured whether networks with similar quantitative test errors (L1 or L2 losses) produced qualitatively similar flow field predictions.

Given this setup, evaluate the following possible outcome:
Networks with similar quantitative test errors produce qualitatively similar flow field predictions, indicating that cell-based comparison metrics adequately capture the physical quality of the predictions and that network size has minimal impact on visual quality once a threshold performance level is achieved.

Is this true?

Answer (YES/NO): NO